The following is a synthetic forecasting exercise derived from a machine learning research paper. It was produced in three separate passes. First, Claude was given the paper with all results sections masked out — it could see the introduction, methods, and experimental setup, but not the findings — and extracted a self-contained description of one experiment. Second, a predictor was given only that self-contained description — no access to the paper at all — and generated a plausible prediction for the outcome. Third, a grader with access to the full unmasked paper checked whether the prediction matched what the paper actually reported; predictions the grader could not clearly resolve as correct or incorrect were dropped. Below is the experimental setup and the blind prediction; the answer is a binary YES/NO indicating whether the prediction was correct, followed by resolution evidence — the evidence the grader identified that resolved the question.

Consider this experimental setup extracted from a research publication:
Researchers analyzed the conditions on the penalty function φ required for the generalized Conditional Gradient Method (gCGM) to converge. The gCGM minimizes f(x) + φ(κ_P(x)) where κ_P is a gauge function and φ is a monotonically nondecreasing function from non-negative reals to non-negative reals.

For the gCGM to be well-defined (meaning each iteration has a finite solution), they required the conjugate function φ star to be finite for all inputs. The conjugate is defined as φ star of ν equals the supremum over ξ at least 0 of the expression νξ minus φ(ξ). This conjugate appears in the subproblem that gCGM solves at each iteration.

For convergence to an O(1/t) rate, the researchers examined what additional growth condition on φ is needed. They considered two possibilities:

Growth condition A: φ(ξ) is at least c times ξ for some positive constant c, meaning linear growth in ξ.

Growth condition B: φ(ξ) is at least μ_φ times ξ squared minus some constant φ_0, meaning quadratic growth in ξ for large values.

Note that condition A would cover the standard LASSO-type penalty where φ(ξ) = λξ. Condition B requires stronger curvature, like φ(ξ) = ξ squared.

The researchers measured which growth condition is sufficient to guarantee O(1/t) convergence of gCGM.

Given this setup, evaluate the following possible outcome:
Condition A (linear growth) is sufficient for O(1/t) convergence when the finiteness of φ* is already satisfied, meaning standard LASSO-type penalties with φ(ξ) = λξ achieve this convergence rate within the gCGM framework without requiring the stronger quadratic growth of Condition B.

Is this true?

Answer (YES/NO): NO